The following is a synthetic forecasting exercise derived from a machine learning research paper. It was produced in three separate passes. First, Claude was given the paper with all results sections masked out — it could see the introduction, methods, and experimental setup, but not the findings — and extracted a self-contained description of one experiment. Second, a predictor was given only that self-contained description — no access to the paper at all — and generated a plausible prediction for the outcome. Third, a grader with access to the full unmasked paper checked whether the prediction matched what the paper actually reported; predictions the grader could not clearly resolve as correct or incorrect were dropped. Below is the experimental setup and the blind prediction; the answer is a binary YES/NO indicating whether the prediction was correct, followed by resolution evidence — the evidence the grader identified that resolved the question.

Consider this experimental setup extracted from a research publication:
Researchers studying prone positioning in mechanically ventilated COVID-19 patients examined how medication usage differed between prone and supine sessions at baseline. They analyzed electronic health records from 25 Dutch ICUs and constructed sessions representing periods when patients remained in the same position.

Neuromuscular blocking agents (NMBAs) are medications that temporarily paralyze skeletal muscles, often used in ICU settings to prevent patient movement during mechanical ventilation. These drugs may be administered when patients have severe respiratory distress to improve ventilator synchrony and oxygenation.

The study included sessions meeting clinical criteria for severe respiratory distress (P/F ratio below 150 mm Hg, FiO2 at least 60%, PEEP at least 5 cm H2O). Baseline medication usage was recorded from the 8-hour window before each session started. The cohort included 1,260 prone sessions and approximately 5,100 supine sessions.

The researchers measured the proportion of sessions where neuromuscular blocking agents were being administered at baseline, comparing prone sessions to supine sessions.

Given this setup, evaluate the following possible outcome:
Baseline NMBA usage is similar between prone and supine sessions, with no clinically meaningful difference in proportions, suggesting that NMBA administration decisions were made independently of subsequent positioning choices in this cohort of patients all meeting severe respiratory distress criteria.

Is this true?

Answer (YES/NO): NO